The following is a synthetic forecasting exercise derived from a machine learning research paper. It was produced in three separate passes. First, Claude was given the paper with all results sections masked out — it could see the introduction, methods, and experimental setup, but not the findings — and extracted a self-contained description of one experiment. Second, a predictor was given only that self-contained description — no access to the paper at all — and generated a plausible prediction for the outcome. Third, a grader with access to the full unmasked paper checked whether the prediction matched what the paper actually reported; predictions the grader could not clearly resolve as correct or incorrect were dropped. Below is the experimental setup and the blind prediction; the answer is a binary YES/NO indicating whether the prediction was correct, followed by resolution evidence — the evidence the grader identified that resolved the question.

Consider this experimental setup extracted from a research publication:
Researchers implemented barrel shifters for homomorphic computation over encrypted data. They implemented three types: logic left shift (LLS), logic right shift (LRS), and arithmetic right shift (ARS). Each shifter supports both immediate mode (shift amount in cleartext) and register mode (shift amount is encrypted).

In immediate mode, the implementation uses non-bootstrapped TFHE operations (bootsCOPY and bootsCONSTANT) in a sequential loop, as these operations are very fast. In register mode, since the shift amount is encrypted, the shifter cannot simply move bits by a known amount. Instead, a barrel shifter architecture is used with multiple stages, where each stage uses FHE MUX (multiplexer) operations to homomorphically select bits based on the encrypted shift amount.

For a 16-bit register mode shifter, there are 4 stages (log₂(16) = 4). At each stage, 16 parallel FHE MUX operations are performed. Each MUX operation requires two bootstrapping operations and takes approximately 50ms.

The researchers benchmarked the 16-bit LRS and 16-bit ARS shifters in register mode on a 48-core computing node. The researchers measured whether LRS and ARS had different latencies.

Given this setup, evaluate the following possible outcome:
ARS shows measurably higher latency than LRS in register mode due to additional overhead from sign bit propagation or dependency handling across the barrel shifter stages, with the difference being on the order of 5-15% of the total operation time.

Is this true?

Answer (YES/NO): NO